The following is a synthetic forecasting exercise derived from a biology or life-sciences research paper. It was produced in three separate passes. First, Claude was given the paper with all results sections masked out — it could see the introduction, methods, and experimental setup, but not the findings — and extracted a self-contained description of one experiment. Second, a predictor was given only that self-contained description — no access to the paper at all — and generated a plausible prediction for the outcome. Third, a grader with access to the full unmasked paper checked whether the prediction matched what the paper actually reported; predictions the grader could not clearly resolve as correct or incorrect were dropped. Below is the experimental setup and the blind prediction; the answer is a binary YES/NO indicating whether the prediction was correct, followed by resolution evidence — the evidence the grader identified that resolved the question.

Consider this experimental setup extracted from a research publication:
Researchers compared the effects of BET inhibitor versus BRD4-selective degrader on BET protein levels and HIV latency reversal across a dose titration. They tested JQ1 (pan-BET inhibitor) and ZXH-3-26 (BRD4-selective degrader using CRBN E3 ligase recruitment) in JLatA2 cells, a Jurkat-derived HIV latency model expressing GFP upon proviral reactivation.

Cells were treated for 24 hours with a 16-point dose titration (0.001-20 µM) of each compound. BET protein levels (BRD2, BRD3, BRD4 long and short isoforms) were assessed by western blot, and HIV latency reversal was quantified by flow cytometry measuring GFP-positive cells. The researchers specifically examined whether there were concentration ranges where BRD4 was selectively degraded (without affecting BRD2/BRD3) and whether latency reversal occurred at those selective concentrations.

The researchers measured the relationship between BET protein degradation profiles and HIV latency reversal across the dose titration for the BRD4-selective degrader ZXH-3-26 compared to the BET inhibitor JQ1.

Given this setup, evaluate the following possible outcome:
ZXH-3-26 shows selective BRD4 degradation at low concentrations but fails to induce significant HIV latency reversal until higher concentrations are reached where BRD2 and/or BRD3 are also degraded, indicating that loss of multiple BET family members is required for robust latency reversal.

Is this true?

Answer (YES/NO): NO